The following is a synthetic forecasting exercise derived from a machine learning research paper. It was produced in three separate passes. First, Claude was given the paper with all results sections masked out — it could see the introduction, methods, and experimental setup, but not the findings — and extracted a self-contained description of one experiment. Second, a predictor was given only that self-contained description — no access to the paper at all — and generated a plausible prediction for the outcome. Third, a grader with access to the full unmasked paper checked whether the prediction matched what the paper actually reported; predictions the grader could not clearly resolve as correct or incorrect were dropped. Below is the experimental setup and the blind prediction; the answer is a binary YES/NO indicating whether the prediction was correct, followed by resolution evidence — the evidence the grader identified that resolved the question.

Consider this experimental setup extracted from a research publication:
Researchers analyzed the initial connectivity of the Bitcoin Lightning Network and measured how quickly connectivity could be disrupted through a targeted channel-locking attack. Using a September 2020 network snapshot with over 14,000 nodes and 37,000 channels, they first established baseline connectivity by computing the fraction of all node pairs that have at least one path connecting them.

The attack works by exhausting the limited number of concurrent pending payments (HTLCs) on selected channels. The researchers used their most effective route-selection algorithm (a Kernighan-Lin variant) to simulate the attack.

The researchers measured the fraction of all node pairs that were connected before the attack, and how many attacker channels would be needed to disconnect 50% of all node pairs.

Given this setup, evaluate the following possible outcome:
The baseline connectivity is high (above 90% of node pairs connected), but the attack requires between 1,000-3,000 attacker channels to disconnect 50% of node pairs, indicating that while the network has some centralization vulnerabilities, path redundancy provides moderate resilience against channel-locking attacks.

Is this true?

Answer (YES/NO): NO